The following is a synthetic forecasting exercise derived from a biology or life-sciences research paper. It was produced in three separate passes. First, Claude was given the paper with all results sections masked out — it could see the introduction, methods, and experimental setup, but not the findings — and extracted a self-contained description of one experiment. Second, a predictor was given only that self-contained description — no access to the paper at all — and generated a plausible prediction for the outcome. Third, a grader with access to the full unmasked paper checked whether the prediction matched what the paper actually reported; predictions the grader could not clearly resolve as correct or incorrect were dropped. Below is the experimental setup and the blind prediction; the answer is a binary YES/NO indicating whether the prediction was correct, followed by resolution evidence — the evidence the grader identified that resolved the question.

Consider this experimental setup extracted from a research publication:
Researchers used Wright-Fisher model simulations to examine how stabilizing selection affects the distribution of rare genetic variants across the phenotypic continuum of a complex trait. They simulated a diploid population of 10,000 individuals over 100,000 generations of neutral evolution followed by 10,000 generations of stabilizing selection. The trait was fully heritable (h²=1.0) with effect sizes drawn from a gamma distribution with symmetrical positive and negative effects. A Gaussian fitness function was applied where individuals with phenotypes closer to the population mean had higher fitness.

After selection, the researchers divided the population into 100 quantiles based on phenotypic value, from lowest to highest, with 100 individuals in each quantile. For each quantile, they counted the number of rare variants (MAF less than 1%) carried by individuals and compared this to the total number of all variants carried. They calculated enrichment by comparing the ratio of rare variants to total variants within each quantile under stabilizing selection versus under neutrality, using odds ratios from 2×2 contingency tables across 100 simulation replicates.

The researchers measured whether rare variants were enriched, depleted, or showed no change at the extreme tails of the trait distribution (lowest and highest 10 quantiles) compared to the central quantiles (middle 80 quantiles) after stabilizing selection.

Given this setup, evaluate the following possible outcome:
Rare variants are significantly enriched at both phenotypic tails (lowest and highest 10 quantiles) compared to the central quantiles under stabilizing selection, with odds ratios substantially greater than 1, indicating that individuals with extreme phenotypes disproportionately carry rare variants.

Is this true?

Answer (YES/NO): YES